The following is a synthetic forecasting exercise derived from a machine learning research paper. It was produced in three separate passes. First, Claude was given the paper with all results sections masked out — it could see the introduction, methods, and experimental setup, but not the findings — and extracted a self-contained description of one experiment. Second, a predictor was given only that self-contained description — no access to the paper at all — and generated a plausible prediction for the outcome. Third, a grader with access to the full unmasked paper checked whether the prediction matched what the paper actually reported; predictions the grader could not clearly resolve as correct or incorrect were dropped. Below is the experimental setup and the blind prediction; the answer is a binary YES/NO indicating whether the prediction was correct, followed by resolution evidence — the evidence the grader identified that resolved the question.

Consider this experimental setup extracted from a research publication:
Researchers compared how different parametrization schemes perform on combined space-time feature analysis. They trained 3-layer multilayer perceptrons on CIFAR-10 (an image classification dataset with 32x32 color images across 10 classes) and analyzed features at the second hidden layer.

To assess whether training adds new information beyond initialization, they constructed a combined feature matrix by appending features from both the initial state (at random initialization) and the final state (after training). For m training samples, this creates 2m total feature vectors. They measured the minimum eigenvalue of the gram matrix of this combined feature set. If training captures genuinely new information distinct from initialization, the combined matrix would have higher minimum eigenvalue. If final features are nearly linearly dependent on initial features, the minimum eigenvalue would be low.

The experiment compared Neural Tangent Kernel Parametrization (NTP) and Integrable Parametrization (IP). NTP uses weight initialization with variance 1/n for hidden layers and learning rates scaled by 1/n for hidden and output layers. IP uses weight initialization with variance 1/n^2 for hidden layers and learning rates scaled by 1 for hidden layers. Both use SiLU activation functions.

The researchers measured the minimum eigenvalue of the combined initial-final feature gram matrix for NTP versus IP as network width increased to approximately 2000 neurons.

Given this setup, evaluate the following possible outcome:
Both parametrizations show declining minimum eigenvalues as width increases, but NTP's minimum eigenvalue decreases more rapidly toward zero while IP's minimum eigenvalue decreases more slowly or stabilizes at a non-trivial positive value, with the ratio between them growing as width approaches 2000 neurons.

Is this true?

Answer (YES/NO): NO